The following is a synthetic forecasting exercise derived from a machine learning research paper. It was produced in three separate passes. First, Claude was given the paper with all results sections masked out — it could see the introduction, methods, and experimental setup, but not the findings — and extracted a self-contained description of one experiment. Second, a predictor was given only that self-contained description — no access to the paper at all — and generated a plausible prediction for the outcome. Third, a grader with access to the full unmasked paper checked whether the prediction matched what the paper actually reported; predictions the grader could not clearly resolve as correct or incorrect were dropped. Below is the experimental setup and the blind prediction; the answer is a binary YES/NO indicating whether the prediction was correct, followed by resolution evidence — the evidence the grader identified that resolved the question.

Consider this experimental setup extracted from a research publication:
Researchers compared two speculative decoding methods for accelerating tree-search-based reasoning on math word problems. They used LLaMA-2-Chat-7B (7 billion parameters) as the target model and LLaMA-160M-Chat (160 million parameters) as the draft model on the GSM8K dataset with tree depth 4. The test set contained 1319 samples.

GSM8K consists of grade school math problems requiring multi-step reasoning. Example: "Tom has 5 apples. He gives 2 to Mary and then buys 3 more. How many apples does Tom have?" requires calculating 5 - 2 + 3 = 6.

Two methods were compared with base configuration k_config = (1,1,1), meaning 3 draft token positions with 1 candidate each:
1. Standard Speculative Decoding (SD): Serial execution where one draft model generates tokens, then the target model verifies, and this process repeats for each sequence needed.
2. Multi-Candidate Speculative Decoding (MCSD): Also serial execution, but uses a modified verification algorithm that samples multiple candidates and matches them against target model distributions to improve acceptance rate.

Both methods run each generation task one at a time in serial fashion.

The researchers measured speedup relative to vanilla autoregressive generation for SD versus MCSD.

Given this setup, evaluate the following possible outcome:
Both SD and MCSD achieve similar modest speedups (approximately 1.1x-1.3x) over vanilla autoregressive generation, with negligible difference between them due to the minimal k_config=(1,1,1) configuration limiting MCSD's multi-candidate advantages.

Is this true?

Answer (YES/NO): NO